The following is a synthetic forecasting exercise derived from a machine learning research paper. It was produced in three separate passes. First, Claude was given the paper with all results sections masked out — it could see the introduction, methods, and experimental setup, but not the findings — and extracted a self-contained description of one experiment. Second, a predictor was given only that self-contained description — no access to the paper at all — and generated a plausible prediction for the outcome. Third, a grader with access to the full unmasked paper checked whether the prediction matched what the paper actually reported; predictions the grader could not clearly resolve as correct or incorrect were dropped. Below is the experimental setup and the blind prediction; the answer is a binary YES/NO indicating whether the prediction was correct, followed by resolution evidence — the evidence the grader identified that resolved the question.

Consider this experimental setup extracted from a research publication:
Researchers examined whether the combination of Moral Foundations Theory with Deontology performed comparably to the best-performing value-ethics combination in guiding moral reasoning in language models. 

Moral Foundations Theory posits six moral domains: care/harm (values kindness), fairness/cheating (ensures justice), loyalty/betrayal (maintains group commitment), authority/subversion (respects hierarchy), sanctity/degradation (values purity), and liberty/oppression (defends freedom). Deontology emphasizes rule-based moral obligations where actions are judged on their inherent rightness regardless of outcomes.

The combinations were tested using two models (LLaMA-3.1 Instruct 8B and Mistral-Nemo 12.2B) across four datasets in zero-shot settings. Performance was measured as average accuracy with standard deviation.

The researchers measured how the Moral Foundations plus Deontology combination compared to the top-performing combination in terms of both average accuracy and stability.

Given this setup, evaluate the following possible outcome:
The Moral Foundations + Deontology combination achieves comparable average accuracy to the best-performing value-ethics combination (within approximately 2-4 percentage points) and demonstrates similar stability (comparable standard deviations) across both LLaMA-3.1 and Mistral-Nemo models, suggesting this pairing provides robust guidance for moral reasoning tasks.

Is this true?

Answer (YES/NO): YES